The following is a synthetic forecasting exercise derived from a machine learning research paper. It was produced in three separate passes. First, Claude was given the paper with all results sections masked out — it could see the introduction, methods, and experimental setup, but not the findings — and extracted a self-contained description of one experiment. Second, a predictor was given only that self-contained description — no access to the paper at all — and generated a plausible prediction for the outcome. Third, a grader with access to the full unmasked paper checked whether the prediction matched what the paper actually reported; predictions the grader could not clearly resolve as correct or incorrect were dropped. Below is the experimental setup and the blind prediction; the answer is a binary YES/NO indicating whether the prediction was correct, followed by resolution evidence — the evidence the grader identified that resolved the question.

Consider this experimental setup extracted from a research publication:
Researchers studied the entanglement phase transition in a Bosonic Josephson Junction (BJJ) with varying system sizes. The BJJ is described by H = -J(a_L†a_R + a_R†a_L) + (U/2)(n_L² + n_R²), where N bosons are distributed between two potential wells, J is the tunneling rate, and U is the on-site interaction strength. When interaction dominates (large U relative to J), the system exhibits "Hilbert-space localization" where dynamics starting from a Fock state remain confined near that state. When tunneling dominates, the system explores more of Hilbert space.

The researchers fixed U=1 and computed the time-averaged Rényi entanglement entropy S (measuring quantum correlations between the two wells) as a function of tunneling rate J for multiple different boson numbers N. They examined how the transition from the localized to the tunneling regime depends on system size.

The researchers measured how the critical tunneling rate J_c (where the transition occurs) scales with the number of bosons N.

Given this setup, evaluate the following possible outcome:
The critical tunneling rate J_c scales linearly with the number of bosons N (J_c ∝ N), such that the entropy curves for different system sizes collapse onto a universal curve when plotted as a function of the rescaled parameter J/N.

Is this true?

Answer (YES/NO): YES